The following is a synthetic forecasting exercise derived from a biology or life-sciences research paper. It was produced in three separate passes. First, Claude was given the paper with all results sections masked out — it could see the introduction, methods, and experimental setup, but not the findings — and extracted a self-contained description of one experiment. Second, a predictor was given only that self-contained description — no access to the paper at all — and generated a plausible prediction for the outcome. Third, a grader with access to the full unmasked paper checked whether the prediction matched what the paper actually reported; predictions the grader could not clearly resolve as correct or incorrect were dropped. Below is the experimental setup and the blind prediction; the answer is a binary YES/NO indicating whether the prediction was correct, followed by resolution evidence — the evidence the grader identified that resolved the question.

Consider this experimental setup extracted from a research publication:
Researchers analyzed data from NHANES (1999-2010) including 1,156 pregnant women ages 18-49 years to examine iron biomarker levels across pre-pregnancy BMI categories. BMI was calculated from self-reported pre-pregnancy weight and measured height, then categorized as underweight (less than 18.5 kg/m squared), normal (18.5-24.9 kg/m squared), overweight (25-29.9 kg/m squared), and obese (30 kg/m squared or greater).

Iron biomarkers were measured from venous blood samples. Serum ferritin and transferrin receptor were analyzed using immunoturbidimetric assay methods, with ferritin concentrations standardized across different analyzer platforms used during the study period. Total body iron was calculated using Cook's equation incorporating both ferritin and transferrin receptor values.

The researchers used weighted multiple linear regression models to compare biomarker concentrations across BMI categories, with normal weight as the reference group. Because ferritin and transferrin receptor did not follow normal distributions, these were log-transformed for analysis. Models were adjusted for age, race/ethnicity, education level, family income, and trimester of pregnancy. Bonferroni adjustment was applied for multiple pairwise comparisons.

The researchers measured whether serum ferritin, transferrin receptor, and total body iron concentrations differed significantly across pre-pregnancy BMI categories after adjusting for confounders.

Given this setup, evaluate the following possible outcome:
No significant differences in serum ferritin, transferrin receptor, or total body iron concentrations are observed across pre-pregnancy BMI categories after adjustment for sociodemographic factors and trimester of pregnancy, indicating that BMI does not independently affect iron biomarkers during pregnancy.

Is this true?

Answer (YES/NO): YES